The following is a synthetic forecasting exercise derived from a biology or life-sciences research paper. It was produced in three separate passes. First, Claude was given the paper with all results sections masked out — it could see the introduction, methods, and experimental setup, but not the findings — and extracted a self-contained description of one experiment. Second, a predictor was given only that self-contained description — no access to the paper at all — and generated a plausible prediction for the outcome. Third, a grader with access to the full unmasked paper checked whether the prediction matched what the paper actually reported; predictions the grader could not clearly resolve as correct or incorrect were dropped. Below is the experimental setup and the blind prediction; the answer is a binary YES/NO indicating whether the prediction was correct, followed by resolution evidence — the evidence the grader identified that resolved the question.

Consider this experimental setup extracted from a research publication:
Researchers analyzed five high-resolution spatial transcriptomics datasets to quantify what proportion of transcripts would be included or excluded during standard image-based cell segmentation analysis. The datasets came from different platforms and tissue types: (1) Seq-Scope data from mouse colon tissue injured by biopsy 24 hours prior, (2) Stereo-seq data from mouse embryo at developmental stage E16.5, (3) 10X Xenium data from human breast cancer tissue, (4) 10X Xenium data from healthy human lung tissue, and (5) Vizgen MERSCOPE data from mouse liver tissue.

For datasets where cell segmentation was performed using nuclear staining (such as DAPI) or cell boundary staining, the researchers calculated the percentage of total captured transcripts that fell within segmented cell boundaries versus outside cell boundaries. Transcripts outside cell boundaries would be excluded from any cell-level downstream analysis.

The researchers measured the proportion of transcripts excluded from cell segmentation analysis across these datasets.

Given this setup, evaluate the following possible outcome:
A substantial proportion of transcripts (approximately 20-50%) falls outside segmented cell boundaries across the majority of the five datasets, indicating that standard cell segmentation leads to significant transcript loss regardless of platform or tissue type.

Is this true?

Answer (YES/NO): NO